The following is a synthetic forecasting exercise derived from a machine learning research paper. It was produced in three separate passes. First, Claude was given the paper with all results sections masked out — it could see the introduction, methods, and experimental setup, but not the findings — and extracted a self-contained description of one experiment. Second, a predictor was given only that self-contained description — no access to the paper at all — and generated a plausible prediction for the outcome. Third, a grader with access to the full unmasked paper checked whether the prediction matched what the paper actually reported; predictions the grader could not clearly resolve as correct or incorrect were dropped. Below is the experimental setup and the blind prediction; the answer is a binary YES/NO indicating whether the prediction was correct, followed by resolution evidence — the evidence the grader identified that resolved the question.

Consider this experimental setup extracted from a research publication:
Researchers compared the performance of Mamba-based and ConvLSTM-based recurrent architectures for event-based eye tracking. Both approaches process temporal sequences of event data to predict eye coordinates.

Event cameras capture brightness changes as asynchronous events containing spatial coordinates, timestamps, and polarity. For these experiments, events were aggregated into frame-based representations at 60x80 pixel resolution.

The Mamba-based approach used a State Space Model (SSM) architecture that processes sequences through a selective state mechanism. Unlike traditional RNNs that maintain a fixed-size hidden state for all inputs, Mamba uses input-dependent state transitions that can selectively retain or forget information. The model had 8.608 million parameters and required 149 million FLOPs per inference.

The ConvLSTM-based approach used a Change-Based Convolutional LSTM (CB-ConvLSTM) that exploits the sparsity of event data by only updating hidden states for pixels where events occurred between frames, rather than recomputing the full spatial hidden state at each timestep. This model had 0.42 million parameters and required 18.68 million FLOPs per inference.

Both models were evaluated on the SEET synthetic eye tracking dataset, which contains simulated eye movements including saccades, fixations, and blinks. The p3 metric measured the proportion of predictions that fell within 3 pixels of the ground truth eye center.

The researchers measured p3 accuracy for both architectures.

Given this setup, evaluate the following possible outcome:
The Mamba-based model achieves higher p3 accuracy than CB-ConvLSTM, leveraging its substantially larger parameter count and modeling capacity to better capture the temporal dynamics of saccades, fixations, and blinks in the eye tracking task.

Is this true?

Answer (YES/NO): YES